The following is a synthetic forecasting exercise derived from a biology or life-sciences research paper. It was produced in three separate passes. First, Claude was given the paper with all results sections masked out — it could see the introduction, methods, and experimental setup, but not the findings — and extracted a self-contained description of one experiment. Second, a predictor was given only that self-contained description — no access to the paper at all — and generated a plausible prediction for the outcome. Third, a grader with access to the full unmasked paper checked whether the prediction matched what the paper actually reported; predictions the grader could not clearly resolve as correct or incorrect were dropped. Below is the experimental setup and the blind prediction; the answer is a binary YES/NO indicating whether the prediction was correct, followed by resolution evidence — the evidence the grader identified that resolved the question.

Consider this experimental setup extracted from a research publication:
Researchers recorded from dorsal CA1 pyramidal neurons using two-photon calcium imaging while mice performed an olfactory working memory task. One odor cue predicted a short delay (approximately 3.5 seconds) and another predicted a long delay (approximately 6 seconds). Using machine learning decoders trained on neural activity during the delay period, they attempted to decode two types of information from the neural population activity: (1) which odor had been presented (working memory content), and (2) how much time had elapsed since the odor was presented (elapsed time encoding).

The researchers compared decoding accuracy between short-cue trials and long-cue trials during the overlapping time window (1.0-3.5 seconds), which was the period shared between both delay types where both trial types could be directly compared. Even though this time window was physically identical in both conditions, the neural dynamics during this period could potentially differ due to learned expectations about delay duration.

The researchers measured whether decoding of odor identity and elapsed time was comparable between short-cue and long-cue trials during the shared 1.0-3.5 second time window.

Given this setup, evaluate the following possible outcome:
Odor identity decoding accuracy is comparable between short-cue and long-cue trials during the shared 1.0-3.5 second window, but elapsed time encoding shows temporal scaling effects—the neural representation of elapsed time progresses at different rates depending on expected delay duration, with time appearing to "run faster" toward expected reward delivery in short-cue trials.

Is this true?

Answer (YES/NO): NO